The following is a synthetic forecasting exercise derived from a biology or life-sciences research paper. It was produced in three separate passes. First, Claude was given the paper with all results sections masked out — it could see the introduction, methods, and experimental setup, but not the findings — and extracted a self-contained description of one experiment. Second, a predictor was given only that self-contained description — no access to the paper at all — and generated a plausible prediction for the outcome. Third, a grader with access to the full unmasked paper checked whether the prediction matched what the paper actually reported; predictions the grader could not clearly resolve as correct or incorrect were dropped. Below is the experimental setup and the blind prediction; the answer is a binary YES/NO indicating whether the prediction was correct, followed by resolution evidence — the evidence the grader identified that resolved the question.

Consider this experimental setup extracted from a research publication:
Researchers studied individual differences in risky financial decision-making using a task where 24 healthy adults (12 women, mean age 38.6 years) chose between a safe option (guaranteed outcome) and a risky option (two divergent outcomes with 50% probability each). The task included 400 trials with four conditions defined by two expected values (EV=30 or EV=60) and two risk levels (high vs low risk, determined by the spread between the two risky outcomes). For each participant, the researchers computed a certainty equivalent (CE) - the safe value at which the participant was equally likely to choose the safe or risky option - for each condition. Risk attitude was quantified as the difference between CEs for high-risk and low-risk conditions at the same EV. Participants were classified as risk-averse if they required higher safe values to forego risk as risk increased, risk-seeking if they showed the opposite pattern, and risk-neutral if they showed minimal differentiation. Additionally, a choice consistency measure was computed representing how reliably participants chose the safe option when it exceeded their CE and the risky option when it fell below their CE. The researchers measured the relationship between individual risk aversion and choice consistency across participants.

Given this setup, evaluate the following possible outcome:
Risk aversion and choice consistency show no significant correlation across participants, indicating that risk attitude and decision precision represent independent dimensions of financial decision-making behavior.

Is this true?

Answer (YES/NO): NO